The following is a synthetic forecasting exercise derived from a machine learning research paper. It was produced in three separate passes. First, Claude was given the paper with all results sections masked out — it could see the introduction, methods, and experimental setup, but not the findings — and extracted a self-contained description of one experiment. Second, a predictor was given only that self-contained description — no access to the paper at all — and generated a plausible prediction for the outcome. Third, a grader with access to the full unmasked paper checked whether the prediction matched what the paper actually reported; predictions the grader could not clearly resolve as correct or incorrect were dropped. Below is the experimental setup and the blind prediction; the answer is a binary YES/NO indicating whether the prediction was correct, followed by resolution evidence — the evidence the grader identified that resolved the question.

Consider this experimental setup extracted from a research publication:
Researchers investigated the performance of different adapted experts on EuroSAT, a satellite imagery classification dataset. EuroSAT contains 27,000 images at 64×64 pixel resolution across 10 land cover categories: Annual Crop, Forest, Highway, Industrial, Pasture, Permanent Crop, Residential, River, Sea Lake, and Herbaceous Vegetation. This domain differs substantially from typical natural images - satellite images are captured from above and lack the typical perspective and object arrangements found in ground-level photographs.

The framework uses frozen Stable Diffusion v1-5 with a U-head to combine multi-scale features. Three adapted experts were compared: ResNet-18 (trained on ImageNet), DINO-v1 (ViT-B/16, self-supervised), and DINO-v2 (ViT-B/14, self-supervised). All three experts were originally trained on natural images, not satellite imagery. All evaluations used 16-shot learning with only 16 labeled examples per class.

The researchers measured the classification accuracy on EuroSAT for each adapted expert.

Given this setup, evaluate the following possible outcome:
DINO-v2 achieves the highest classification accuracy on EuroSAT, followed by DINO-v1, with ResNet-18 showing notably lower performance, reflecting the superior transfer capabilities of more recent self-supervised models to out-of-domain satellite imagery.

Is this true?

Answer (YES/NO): NO